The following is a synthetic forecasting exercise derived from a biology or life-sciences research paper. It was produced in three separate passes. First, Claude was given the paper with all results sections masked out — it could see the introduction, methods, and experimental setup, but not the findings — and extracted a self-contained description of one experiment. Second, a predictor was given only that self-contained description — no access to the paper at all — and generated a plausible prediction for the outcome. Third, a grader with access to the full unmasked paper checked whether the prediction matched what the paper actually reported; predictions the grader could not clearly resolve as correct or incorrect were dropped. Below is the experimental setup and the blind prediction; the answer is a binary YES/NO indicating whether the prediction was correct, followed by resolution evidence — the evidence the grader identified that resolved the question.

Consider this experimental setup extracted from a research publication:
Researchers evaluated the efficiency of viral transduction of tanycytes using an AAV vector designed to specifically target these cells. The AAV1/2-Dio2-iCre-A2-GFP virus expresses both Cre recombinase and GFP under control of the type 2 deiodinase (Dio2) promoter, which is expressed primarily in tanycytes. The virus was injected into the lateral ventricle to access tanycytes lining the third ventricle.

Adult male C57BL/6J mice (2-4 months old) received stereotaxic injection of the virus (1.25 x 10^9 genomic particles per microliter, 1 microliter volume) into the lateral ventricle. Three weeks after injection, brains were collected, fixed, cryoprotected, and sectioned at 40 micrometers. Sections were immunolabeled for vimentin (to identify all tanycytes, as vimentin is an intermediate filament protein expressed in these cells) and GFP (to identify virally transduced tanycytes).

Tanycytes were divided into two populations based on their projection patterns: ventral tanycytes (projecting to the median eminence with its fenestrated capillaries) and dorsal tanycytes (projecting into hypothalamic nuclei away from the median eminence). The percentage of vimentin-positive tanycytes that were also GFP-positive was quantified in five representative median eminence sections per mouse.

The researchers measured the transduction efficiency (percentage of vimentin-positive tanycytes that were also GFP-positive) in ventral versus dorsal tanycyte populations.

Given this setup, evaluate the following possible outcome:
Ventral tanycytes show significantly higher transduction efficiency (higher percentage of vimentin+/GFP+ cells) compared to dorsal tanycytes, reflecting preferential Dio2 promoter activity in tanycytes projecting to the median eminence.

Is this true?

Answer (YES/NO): YES